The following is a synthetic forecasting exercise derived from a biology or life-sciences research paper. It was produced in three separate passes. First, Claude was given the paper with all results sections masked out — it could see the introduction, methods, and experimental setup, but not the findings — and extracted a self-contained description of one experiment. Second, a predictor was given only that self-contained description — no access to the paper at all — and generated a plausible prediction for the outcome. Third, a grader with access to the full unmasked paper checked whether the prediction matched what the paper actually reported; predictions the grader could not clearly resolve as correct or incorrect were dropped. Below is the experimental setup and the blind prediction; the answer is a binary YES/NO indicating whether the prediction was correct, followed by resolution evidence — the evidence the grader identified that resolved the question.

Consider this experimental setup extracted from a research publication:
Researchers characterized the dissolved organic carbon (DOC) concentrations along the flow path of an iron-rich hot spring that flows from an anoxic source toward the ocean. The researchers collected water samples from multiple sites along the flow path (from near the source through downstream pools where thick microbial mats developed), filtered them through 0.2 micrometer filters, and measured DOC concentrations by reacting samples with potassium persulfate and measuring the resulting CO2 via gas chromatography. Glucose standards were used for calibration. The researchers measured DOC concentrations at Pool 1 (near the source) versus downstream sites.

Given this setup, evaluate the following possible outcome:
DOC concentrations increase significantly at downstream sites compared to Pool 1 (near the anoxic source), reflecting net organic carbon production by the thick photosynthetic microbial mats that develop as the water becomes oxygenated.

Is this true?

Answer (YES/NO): NO